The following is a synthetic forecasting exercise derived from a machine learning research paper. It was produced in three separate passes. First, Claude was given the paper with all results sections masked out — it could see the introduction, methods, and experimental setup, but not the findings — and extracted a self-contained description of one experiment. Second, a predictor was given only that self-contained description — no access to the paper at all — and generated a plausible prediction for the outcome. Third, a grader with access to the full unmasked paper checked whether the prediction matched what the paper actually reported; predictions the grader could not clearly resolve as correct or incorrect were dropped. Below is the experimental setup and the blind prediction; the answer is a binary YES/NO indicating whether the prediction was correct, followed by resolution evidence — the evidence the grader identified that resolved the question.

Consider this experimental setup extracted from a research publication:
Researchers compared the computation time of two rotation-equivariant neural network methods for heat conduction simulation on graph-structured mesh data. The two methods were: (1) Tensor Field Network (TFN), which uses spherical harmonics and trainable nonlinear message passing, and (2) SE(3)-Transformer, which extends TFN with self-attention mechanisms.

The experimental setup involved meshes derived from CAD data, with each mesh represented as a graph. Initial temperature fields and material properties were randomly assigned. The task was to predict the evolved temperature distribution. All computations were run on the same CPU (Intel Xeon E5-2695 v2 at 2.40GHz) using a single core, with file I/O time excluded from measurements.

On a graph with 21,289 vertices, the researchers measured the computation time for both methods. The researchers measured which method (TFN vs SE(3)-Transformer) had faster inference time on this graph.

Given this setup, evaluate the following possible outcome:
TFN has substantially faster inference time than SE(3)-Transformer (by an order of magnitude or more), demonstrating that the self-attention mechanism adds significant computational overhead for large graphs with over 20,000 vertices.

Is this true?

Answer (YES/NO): NO